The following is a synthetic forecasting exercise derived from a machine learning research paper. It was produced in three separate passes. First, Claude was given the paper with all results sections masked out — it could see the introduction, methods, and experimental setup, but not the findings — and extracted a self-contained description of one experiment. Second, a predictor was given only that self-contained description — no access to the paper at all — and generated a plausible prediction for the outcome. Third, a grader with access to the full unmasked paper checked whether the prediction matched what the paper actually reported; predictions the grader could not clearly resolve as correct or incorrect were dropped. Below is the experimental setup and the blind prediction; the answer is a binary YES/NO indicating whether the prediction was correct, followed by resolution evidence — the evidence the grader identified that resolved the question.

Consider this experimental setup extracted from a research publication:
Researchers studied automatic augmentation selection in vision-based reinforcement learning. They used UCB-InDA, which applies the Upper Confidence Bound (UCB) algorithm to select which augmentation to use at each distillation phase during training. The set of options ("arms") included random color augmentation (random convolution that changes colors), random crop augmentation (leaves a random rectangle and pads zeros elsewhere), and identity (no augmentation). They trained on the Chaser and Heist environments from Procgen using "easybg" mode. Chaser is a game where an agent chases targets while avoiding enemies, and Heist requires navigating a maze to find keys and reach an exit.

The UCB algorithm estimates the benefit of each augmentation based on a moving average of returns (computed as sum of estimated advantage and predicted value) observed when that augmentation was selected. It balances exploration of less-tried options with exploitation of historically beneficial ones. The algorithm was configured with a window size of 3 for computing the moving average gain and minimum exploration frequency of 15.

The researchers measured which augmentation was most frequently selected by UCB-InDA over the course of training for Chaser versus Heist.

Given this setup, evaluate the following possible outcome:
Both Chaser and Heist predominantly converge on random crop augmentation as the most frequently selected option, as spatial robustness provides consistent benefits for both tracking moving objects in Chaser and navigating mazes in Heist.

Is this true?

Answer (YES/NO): NO